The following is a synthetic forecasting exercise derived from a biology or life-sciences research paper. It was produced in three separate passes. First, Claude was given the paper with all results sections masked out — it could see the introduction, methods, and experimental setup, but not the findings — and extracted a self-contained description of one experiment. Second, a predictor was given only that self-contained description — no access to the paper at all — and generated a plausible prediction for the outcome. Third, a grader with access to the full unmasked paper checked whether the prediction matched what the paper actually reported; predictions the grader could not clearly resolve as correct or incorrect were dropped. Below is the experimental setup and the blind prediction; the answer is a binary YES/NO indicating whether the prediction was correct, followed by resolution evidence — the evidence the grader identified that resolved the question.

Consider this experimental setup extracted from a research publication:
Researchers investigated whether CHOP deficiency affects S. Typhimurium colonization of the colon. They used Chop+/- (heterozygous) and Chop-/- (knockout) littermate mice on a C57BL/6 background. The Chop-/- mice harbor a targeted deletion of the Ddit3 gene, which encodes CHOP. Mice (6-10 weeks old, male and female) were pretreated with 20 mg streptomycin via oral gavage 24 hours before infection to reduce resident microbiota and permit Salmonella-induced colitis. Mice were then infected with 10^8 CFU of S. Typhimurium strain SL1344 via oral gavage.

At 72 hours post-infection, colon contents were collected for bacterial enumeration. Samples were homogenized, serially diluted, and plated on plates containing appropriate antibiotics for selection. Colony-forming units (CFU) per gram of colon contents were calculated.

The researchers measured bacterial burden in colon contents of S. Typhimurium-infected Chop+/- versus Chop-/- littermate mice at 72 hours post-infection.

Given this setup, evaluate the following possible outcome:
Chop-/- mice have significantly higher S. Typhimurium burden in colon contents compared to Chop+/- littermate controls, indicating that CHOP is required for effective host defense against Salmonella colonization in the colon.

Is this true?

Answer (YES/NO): NO